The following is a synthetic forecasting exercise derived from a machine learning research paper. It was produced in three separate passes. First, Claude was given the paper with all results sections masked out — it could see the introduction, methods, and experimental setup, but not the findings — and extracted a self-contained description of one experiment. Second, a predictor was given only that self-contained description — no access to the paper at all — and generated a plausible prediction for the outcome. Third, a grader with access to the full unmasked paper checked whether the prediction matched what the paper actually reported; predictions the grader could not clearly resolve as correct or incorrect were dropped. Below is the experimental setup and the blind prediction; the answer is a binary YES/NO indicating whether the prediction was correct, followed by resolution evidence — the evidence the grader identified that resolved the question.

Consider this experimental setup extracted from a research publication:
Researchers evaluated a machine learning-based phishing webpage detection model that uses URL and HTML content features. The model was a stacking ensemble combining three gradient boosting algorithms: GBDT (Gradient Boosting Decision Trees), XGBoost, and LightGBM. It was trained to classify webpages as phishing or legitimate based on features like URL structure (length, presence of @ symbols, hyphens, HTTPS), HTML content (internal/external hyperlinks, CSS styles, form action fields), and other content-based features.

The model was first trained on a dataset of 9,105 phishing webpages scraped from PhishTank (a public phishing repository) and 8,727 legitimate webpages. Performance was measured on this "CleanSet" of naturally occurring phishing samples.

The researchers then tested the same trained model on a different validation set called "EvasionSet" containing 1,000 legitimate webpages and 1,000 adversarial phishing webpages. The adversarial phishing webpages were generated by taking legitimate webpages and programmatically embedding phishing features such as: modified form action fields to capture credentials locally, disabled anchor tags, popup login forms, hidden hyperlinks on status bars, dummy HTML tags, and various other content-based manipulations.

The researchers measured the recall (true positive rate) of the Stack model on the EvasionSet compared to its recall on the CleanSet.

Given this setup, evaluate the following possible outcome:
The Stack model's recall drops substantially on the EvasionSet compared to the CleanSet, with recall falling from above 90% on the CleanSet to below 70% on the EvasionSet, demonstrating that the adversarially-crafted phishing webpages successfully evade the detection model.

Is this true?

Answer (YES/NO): NO